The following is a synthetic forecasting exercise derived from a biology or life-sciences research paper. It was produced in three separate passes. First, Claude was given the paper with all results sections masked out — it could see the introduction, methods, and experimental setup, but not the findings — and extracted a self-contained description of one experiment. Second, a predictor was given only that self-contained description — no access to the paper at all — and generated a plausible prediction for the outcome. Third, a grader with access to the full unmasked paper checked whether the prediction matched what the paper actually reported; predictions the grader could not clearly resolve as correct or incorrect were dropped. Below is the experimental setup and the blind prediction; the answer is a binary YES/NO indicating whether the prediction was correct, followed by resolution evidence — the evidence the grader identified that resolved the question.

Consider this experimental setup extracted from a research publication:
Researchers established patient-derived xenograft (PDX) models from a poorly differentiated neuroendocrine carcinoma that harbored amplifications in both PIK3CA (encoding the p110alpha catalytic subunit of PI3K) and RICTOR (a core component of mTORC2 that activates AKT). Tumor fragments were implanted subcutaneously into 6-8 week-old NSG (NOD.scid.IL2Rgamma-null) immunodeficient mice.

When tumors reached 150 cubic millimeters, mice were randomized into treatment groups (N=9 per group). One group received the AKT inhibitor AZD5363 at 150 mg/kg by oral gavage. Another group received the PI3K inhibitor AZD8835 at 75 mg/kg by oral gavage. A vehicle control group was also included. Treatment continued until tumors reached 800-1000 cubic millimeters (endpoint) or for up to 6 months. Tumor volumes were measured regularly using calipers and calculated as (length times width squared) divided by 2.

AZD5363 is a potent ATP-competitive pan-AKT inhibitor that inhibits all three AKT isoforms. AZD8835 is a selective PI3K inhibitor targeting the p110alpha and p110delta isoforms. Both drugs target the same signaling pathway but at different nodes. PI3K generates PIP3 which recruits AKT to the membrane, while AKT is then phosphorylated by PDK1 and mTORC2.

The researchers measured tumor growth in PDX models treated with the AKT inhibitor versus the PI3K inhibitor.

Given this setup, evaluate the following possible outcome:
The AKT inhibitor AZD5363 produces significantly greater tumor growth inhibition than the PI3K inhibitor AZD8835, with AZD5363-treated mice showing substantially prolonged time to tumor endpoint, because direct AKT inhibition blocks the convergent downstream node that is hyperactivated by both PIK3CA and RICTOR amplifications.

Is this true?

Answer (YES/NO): YES